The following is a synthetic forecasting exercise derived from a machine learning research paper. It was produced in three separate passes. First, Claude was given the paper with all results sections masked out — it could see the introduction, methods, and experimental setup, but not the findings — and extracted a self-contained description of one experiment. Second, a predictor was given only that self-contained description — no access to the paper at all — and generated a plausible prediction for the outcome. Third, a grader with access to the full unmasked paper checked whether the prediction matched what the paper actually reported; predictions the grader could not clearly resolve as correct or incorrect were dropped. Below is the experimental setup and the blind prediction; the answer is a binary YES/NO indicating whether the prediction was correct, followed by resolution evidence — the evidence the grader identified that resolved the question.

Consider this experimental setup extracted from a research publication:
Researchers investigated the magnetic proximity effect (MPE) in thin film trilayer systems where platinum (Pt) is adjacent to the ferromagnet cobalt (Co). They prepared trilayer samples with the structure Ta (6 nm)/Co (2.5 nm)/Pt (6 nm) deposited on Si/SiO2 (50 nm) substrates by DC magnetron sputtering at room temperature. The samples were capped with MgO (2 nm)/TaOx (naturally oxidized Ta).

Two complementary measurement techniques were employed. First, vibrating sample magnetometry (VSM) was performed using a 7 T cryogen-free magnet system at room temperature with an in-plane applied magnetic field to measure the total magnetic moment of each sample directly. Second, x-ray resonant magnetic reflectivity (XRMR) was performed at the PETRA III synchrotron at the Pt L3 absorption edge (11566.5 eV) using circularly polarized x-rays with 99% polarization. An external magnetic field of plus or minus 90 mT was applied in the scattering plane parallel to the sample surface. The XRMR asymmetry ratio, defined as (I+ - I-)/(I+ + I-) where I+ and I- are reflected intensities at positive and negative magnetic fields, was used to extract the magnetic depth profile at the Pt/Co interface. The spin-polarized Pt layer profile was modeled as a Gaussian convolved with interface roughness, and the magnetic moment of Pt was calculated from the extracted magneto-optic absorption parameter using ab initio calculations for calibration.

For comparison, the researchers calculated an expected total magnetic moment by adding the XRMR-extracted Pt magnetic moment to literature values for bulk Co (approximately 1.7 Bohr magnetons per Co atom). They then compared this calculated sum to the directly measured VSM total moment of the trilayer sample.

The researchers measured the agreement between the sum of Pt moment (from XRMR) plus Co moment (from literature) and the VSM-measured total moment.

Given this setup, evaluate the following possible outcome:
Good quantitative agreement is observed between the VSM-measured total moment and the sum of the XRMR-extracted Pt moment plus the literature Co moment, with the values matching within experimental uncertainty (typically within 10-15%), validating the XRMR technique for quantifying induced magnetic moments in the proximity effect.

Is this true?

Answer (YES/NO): YES